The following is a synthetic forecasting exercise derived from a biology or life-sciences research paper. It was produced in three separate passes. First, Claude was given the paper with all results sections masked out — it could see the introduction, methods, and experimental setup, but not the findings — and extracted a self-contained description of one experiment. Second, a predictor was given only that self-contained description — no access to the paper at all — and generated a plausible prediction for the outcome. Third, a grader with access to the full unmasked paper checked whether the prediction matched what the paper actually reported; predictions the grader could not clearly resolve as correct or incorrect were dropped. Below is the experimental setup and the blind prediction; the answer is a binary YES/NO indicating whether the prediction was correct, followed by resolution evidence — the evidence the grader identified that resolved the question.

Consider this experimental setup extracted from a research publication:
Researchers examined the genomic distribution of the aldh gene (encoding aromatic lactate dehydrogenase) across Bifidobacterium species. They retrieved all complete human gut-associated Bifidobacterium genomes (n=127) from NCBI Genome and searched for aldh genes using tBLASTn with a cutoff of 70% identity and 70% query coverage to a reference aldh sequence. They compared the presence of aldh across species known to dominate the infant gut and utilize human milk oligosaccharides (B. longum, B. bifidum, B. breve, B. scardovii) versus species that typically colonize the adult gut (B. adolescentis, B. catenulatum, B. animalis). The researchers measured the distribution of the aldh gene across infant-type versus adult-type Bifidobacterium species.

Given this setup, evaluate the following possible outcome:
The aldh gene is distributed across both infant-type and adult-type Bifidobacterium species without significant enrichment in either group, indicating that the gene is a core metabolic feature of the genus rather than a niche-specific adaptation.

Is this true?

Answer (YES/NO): NO